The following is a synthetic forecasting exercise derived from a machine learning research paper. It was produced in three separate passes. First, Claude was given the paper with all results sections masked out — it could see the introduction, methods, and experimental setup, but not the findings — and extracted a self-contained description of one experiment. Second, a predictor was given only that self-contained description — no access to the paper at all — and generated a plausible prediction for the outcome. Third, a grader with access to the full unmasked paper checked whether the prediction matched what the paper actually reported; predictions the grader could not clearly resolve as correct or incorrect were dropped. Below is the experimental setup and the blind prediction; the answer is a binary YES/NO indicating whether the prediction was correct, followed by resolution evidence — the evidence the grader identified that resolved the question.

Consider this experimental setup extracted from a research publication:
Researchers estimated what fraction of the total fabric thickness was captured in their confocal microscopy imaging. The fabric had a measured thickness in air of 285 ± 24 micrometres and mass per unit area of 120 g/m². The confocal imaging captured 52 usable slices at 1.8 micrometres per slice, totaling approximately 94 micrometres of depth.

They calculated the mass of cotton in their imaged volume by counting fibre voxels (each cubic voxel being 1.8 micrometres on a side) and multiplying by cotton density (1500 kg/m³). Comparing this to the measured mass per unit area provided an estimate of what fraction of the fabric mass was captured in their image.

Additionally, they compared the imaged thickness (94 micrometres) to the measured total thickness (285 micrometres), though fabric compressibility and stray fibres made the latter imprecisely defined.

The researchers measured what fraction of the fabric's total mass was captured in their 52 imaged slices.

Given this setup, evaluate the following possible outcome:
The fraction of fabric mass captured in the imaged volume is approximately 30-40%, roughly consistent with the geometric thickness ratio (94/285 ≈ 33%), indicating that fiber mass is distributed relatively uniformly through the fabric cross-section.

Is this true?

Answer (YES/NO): NO